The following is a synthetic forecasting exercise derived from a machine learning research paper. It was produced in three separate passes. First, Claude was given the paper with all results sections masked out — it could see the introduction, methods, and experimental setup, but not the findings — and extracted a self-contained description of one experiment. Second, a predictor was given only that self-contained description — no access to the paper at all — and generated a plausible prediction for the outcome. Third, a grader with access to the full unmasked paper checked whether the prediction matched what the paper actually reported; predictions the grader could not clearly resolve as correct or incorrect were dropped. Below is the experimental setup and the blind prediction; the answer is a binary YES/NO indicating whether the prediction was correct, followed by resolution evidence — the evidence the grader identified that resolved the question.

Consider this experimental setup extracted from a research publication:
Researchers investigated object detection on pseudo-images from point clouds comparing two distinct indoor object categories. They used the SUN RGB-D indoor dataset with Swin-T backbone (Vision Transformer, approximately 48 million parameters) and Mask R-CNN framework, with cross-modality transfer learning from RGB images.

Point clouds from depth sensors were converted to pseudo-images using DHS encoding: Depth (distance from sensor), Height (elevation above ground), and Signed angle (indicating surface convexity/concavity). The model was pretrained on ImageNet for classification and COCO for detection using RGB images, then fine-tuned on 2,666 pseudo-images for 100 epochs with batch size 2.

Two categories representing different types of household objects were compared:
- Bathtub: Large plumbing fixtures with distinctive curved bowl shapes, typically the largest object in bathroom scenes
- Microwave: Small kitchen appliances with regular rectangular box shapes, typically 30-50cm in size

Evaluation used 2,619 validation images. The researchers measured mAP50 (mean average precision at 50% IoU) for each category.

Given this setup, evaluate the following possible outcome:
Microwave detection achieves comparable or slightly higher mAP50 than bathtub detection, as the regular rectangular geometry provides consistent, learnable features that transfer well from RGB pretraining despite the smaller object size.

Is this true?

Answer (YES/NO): NO